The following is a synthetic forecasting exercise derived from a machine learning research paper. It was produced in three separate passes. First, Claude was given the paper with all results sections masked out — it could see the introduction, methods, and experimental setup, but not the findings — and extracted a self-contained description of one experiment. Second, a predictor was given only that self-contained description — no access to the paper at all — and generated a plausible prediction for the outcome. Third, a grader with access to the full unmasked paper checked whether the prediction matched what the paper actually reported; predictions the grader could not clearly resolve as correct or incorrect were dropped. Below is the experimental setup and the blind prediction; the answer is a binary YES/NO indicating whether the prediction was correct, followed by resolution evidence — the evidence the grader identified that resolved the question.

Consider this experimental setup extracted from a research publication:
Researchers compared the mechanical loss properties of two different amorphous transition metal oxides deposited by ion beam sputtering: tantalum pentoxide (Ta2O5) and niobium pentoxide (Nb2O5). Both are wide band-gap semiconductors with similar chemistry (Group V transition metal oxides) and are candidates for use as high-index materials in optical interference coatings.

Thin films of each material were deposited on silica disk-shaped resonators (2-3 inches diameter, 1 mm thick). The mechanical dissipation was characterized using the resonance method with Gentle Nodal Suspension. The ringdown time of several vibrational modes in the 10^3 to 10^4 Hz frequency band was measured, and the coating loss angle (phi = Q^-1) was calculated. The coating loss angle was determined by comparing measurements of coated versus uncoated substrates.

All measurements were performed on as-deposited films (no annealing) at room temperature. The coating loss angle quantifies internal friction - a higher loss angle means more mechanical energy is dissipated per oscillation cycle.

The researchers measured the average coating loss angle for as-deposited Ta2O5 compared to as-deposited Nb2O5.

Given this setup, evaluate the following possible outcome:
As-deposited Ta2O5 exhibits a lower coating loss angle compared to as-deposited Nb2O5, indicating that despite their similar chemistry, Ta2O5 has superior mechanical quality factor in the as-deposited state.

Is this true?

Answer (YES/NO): YES